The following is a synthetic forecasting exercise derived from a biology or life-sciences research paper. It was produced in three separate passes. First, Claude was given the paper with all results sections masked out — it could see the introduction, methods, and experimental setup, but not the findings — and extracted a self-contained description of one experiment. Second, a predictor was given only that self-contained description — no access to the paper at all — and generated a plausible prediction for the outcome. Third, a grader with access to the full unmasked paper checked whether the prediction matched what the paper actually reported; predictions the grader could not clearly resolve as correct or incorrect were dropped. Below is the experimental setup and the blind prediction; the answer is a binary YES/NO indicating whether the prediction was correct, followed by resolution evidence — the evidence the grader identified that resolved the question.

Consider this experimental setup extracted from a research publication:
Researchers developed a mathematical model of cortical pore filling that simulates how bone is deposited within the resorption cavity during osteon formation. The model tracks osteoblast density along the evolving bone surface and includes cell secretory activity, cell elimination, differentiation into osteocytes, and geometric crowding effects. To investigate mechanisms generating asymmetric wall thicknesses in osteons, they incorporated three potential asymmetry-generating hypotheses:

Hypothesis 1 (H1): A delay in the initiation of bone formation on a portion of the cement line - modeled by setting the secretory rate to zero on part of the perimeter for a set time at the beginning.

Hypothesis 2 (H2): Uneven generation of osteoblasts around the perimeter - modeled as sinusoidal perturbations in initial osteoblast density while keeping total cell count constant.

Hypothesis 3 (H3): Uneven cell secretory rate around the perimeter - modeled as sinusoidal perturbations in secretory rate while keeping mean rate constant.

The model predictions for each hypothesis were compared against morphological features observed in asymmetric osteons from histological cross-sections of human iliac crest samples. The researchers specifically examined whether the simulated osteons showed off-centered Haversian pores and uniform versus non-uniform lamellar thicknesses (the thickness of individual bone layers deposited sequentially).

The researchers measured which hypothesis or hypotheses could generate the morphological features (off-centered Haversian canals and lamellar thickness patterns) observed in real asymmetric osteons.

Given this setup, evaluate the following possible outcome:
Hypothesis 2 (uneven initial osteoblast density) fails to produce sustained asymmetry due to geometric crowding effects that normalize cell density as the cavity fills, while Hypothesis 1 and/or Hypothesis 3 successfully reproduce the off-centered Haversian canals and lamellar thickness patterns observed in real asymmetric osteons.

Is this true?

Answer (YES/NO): NO